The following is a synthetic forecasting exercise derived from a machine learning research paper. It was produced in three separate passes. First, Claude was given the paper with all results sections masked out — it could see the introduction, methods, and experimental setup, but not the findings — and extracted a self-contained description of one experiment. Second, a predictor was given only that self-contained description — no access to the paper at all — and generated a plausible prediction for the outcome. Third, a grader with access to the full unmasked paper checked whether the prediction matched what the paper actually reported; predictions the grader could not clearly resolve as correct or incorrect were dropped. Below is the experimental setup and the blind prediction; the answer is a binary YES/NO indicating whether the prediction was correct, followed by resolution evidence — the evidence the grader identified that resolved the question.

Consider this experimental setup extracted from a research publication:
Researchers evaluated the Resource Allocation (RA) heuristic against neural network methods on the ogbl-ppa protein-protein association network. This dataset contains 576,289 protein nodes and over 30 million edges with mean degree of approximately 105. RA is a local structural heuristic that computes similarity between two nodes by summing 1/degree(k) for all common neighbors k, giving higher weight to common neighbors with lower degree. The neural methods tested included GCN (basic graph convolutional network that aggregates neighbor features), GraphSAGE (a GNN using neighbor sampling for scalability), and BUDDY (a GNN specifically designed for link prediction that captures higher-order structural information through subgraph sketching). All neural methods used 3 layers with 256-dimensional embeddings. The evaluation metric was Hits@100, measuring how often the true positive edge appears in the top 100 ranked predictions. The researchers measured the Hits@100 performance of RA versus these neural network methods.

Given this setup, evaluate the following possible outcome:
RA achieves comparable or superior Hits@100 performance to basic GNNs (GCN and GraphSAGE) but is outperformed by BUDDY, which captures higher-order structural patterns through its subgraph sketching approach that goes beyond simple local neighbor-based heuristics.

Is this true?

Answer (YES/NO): NO